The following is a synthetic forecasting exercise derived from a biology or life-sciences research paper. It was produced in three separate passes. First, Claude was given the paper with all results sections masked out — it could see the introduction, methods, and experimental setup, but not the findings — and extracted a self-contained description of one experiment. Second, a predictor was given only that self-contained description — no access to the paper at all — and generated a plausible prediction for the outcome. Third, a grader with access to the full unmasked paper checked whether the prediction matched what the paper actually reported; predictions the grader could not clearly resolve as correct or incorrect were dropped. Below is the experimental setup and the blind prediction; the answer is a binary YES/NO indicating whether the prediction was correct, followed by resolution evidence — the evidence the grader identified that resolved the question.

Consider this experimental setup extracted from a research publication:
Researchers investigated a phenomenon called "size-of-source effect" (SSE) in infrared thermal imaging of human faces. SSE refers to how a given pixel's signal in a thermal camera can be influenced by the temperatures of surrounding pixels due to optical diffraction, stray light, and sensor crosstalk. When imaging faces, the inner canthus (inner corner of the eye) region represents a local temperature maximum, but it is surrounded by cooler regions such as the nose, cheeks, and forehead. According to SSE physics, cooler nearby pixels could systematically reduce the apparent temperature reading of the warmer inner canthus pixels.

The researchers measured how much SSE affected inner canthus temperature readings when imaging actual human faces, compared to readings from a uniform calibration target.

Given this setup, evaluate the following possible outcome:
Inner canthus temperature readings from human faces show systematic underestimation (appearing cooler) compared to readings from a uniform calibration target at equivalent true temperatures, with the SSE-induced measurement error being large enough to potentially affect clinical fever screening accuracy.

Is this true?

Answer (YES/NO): YES